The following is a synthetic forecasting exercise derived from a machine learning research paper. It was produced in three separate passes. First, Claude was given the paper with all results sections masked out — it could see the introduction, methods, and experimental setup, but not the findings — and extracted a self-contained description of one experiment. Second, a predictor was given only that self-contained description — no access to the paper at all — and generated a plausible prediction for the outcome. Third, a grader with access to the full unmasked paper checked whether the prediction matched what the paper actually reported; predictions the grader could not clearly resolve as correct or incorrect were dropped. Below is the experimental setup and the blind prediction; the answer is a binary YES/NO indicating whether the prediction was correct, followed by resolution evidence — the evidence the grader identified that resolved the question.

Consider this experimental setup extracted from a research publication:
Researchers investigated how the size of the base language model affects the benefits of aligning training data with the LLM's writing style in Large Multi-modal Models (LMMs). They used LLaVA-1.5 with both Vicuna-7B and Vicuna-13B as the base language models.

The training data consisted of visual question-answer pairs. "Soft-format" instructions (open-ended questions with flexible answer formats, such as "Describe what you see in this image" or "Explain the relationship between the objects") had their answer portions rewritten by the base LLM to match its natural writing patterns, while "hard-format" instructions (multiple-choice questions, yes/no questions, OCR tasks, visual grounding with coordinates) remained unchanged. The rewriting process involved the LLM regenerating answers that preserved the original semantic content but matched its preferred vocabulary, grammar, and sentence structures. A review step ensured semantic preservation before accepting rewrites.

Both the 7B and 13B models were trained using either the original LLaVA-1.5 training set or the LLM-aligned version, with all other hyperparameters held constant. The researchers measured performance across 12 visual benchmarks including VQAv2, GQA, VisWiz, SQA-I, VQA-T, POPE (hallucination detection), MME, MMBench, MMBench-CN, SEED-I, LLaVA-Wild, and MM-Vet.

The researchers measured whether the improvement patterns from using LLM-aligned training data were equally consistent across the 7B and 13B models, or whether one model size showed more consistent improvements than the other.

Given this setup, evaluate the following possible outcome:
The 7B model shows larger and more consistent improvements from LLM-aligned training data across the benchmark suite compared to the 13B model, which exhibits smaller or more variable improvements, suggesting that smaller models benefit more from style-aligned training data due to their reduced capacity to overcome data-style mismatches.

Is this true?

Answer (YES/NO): YES